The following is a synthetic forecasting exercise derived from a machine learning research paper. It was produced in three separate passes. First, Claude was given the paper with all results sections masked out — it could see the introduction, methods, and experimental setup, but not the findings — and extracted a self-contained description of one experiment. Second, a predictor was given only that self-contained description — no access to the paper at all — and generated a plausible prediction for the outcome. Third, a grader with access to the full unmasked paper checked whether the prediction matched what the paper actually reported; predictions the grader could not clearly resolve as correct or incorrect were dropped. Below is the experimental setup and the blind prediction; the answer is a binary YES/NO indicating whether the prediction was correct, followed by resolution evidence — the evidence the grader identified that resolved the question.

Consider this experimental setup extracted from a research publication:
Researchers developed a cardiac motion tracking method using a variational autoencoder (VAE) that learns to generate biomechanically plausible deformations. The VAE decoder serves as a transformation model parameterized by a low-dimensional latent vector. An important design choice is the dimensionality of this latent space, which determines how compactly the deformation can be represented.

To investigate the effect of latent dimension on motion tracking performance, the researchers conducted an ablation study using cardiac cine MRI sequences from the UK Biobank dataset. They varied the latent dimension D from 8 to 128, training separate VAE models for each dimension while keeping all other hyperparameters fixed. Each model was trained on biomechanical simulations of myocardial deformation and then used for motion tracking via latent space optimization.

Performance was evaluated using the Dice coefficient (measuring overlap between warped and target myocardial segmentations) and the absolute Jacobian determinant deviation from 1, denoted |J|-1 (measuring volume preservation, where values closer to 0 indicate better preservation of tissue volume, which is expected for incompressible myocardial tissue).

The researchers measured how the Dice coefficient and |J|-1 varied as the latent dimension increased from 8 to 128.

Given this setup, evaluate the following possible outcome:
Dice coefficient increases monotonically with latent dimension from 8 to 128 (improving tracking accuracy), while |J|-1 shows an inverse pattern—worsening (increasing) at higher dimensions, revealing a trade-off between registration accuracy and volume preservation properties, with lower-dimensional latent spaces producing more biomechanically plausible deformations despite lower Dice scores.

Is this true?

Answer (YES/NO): YES